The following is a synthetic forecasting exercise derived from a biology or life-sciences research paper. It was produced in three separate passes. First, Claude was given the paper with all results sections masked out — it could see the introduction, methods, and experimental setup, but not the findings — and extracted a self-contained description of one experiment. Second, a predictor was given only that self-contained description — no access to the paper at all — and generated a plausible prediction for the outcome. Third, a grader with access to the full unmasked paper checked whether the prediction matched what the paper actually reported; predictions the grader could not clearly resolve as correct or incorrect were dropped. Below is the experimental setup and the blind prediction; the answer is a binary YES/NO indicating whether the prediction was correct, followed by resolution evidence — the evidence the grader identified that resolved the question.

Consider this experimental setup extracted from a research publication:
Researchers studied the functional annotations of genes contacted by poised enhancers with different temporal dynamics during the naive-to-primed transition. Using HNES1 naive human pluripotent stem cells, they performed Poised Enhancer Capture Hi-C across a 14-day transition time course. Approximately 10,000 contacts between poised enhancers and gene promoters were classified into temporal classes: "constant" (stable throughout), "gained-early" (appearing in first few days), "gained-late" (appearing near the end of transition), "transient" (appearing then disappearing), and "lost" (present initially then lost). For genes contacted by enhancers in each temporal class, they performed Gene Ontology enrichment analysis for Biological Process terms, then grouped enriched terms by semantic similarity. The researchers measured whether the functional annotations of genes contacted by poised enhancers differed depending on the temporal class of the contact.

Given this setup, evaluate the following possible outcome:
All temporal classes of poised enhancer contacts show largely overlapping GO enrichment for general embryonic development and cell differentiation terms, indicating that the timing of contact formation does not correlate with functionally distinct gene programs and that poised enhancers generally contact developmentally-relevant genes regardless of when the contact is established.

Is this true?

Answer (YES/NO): NO